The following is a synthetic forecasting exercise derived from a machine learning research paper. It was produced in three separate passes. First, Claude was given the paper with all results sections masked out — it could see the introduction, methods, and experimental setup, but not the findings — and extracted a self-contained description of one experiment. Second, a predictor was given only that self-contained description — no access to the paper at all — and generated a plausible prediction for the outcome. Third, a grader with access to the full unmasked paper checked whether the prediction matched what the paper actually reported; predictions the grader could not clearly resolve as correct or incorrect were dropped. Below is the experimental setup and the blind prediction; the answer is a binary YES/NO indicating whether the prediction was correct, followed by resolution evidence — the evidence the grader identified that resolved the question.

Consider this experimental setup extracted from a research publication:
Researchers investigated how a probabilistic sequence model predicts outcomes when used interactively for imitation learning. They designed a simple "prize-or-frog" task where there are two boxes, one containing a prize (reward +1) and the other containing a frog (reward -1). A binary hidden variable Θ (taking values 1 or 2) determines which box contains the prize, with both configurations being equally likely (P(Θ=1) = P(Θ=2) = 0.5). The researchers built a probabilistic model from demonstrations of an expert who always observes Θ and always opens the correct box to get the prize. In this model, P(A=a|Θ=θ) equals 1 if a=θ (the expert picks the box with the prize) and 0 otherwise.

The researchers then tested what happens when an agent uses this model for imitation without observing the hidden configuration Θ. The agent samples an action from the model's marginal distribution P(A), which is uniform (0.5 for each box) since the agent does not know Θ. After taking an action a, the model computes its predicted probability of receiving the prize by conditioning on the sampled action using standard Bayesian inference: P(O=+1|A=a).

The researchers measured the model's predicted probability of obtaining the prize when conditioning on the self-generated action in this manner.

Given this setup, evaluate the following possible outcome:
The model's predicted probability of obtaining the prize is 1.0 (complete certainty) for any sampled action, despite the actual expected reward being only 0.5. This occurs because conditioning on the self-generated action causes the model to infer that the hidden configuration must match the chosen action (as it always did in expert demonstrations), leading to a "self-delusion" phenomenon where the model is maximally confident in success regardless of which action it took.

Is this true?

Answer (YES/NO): YES